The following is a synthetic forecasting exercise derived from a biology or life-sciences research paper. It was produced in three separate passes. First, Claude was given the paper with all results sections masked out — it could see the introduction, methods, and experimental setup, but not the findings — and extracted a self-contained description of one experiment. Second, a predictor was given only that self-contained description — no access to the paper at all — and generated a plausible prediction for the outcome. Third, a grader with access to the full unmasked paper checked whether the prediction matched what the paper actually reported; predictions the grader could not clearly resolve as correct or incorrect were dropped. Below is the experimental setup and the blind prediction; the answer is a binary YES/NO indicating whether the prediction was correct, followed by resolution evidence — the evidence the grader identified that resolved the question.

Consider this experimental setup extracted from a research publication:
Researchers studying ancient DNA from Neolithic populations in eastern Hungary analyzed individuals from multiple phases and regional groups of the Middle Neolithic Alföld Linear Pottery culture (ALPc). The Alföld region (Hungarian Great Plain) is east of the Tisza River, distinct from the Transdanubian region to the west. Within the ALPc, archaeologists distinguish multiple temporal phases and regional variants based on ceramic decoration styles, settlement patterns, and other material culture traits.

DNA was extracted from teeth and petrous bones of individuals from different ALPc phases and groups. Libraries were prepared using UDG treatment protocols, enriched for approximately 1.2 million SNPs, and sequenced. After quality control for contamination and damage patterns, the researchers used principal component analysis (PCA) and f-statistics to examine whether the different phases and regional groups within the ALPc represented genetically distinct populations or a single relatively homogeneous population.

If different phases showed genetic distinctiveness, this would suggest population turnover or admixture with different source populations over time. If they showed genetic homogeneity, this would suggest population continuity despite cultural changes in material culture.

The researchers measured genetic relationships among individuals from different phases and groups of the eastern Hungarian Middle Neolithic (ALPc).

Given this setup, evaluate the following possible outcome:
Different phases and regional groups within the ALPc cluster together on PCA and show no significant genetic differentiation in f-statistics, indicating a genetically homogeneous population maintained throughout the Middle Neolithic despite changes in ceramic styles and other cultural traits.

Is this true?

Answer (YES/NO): YES